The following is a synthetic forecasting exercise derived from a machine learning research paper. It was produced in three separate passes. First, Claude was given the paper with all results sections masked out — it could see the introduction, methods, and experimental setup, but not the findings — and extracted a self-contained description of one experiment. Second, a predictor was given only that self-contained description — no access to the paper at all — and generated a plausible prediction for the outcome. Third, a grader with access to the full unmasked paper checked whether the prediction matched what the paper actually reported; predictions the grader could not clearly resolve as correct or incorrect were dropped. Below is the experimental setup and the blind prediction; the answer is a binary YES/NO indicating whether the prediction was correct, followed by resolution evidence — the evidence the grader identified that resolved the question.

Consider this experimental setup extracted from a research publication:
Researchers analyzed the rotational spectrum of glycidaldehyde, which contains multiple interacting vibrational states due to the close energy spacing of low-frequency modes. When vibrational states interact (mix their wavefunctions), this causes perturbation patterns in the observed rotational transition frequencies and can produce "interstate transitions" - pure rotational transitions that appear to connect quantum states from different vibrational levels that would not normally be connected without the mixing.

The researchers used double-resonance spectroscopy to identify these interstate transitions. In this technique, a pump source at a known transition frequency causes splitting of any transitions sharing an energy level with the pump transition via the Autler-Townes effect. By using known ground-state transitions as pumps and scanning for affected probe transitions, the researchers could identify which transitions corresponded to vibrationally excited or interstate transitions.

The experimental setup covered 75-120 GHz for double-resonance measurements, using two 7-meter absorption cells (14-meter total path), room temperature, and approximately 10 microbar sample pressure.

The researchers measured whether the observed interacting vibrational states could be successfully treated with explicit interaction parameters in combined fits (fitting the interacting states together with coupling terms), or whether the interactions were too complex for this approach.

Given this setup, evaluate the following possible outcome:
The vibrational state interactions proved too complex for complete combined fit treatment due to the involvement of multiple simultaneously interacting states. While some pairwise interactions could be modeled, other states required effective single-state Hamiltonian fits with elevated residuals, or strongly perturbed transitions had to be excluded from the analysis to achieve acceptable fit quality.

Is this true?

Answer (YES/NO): NO